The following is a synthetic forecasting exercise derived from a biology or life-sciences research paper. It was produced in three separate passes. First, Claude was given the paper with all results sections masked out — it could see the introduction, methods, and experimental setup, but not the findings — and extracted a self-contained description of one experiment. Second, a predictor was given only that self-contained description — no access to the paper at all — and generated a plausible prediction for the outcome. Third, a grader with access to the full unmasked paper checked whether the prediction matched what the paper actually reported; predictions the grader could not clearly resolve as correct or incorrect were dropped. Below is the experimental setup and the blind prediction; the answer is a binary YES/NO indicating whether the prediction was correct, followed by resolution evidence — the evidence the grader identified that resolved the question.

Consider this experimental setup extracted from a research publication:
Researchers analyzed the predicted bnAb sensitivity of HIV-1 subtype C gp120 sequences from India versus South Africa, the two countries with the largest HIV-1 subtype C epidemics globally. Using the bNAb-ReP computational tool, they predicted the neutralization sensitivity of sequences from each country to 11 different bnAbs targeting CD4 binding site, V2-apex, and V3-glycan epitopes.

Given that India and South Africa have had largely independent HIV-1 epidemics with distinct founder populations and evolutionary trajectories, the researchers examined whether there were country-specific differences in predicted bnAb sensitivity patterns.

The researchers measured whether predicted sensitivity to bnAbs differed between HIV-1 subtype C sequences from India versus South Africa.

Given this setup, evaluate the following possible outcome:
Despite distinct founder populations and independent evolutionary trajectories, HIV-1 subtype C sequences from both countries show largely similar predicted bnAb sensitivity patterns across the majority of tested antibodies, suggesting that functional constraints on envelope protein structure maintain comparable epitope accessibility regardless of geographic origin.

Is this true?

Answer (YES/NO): NO